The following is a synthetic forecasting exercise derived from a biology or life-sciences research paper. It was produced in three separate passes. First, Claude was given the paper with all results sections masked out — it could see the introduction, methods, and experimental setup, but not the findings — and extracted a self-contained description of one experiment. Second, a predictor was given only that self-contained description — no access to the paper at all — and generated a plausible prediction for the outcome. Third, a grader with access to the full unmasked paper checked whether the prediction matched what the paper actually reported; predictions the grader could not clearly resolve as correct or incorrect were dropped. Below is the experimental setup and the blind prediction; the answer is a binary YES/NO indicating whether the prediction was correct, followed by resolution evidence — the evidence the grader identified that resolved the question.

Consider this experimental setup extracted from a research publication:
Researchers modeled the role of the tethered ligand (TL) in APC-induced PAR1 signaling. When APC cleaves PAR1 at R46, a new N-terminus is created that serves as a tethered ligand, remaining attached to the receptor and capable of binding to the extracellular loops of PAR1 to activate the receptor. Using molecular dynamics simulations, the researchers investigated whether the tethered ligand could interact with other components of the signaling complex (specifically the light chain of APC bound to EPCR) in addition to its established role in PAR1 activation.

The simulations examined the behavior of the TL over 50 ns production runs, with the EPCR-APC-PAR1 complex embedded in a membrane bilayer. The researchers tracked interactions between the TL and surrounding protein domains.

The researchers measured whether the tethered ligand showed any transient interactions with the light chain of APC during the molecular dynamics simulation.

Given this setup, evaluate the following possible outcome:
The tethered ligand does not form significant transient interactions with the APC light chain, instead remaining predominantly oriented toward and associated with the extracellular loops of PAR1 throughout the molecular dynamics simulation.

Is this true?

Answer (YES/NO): NO